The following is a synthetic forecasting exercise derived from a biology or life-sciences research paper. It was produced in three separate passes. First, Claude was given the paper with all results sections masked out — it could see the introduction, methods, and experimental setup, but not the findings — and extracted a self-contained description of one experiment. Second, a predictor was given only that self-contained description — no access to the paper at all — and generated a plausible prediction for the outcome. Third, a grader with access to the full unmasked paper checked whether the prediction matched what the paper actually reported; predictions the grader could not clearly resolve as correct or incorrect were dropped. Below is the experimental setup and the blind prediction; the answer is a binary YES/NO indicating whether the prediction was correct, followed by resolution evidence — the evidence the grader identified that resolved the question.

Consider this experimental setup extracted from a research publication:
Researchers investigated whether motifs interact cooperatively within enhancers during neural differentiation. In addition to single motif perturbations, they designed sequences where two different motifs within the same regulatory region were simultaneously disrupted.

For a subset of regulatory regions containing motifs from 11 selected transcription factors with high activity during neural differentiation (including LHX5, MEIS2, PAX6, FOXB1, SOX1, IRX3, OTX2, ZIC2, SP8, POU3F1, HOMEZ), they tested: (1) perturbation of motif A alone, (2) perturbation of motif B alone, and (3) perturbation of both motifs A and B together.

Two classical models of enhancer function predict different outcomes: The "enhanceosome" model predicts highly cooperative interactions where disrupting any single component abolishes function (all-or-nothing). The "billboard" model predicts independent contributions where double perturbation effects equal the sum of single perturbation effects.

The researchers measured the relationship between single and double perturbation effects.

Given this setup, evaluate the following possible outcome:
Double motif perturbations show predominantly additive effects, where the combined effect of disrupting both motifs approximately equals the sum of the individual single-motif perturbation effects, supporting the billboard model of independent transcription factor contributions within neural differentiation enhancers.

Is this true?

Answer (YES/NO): NO